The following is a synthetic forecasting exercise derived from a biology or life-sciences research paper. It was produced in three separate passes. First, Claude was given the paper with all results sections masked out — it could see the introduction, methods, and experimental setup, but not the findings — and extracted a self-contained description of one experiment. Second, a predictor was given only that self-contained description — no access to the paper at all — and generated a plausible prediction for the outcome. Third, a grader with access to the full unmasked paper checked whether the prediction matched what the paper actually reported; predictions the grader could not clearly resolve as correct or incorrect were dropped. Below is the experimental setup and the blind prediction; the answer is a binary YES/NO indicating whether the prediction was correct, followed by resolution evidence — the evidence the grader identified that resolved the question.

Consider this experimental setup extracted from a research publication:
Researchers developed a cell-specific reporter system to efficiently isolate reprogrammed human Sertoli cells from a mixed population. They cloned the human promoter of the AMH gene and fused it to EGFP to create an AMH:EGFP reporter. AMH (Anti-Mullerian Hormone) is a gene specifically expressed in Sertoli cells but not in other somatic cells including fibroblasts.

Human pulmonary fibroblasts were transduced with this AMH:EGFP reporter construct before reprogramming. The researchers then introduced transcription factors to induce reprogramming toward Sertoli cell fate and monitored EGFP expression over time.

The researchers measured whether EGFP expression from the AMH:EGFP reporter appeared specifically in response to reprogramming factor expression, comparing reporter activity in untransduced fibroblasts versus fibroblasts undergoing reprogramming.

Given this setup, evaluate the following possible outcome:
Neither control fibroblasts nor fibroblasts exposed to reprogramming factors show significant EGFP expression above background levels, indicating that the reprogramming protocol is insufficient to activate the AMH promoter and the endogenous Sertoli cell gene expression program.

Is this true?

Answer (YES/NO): NO